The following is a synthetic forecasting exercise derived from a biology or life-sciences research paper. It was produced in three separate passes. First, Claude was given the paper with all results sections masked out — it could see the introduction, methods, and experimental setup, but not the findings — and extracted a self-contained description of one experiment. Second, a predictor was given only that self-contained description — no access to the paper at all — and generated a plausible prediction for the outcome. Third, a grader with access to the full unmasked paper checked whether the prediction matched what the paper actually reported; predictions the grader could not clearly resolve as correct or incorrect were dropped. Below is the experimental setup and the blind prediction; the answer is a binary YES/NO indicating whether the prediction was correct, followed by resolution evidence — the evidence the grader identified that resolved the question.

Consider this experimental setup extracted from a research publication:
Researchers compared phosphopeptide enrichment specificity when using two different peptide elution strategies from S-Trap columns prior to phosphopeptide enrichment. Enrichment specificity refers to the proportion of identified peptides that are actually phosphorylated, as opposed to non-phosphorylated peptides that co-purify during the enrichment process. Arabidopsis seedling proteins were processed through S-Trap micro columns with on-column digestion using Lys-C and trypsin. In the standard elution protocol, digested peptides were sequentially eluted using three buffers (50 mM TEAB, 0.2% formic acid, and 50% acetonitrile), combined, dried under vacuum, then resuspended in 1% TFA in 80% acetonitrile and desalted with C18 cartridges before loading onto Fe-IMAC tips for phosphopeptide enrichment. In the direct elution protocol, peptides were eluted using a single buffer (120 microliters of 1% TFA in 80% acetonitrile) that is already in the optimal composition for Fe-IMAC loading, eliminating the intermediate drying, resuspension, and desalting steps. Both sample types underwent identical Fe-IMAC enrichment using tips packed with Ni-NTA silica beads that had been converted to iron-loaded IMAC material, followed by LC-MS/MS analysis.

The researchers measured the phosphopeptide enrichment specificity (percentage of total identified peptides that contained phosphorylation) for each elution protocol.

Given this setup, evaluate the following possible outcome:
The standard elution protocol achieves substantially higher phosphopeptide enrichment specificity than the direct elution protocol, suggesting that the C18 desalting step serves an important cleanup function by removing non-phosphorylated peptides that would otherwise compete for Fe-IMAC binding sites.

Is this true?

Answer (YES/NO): NO